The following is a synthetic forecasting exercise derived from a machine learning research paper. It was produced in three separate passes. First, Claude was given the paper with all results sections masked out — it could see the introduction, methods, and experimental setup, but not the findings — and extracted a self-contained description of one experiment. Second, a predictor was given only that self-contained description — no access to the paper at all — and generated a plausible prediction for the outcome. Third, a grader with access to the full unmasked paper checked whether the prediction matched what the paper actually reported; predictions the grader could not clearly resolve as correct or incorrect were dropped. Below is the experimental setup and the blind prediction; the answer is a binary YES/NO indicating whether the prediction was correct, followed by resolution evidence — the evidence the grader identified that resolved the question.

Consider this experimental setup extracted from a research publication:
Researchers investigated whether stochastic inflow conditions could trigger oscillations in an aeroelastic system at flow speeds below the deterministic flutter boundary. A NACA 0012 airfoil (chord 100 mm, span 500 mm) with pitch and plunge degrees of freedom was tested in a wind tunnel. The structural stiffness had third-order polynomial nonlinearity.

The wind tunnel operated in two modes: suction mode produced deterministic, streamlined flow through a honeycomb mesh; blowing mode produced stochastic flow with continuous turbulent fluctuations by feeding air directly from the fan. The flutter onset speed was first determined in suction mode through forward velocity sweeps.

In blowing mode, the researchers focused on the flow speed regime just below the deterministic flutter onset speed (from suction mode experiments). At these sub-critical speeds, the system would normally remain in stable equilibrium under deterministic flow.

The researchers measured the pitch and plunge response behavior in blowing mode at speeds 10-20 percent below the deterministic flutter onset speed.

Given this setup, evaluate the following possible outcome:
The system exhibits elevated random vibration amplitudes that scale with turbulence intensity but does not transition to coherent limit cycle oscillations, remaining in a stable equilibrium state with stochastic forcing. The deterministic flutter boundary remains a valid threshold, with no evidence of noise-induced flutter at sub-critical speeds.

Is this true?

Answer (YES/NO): NO